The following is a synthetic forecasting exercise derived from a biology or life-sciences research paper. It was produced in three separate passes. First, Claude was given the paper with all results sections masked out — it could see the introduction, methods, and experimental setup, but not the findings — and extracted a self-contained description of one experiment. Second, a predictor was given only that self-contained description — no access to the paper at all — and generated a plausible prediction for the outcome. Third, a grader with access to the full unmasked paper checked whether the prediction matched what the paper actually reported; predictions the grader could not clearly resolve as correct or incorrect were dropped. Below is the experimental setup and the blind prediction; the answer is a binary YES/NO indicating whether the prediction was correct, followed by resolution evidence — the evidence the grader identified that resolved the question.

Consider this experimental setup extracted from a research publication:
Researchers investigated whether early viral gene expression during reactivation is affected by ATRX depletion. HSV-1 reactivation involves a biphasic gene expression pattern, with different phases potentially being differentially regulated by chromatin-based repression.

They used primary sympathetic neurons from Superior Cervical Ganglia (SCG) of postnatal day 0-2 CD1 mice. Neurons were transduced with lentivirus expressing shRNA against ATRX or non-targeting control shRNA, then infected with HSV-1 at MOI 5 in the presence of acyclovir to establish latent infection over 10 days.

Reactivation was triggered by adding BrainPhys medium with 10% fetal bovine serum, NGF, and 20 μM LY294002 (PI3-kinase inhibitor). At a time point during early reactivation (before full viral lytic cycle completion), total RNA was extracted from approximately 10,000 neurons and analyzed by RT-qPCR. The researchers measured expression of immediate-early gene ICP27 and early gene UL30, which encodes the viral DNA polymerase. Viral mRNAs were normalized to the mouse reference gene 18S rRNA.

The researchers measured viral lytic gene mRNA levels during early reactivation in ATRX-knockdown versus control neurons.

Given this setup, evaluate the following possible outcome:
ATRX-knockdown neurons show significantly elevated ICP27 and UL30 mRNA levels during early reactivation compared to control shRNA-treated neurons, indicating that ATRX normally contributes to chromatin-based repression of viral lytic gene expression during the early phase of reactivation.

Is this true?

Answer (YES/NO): YES